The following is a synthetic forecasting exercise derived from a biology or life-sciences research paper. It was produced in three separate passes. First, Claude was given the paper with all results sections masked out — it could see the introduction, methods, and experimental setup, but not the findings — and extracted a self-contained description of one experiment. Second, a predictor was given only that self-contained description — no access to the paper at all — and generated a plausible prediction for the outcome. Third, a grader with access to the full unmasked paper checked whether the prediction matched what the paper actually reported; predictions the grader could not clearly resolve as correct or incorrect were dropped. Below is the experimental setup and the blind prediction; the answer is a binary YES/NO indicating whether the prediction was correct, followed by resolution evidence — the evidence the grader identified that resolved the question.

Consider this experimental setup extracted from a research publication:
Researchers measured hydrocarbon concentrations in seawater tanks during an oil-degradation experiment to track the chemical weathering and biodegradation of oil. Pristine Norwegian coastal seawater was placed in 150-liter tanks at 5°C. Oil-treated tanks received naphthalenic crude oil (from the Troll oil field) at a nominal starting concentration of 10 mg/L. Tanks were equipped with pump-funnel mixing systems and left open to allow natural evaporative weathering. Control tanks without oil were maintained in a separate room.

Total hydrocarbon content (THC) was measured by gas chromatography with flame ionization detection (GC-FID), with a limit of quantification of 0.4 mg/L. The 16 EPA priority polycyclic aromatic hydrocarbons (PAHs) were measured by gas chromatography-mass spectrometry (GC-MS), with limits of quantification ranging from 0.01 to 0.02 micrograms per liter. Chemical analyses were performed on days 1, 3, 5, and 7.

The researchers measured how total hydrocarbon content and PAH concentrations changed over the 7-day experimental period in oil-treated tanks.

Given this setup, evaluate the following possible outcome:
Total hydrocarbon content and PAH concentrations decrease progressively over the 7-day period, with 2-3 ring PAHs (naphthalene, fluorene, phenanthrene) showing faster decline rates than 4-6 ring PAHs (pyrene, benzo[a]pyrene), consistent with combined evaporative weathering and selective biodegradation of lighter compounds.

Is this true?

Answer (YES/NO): NO